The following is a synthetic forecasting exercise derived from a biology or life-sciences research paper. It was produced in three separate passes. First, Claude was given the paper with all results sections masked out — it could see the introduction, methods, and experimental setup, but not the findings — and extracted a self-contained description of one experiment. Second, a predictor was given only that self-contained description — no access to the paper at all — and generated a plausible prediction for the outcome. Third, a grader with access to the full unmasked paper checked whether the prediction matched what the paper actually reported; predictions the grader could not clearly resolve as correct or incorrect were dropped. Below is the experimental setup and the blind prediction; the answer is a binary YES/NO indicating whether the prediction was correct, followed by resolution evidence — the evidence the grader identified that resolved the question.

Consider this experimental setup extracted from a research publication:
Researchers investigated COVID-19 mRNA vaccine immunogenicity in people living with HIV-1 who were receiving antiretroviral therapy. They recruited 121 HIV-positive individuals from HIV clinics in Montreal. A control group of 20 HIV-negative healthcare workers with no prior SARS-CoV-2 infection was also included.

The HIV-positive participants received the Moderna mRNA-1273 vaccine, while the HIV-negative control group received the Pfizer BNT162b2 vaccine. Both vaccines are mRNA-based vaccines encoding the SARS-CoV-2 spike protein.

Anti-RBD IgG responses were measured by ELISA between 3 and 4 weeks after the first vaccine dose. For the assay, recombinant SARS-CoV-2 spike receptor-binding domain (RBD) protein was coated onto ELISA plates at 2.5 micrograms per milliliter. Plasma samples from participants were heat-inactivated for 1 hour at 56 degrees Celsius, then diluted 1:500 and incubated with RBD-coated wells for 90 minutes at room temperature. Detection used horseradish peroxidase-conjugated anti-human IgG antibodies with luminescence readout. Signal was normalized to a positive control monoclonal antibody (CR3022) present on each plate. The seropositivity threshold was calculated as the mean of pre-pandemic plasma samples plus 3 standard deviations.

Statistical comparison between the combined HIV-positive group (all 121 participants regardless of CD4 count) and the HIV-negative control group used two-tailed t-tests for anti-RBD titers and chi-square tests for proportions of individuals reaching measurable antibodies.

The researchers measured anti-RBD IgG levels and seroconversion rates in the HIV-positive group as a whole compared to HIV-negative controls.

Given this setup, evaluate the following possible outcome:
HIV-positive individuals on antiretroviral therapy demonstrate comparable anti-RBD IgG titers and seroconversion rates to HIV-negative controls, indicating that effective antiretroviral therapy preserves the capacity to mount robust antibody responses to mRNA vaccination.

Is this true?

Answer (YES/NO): YES